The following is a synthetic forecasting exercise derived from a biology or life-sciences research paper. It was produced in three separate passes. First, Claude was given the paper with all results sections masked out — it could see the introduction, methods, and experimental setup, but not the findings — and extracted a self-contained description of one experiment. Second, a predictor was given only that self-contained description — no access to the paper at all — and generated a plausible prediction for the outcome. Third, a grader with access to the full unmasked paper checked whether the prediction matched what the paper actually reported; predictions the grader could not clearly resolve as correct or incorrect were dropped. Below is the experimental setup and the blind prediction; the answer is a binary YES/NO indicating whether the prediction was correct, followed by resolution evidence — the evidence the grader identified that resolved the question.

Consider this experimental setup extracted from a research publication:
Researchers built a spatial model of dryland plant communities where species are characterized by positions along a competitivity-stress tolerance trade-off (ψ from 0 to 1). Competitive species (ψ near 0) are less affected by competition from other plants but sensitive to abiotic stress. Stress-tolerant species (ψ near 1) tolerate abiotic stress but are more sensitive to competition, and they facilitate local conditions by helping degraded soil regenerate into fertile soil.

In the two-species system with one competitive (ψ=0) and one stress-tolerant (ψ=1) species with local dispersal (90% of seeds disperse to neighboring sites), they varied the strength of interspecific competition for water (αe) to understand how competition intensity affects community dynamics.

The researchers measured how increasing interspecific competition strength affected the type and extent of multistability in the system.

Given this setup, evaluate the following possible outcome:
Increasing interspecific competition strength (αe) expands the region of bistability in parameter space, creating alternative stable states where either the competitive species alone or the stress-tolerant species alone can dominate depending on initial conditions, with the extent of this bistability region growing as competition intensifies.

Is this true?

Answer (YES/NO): NO